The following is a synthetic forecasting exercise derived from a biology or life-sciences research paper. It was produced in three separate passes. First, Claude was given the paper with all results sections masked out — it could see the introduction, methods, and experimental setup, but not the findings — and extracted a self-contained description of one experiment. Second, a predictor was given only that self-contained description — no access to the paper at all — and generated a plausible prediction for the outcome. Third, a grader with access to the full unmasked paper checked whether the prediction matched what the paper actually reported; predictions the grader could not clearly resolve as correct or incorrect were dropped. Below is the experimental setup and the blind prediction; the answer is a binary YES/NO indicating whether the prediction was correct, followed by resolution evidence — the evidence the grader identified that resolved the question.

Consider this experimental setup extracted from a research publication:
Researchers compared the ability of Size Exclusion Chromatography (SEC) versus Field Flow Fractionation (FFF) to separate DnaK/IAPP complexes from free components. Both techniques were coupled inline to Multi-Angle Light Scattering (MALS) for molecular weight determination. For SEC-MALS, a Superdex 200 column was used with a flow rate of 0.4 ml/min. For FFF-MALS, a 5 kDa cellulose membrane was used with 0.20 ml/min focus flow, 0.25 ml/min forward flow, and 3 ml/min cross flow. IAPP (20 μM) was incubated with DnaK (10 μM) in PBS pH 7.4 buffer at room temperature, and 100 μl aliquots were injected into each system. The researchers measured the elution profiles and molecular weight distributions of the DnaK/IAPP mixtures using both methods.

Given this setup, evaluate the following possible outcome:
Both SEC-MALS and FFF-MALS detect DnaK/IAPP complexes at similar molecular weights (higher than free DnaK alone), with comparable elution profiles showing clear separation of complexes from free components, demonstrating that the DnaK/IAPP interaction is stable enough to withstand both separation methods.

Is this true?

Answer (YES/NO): NO